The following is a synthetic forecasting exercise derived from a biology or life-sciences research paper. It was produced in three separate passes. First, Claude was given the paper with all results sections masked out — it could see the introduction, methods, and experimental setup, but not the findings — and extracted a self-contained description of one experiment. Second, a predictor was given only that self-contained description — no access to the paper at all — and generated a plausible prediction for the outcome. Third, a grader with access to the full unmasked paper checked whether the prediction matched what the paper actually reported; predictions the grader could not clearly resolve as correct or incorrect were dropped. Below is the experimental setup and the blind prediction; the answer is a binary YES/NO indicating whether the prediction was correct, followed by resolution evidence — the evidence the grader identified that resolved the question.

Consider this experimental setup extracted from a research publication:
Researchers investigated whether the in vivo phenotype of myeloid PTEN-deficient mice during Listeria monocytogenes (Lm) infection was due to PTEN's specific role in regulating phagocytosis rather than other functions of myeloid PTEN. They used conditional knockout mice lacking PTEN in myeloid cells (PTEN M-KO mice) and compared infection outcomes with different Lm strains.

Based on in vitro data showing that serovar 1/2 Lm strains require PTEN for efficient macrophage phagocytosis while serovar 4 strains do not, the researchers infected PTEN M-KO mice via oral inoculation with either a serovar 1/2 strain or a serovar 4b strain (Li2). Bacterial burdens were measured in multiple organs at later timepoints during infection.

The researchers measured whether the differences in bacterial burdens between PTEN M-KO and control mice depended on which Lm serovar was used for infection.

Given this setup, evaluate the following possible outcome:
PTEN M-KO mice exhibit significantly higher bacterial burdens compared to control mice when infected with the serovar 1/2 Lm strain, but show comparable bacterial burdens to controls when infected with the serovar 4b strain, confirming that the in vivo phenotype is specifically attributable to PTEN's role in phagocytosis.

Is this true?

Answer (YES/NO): YES